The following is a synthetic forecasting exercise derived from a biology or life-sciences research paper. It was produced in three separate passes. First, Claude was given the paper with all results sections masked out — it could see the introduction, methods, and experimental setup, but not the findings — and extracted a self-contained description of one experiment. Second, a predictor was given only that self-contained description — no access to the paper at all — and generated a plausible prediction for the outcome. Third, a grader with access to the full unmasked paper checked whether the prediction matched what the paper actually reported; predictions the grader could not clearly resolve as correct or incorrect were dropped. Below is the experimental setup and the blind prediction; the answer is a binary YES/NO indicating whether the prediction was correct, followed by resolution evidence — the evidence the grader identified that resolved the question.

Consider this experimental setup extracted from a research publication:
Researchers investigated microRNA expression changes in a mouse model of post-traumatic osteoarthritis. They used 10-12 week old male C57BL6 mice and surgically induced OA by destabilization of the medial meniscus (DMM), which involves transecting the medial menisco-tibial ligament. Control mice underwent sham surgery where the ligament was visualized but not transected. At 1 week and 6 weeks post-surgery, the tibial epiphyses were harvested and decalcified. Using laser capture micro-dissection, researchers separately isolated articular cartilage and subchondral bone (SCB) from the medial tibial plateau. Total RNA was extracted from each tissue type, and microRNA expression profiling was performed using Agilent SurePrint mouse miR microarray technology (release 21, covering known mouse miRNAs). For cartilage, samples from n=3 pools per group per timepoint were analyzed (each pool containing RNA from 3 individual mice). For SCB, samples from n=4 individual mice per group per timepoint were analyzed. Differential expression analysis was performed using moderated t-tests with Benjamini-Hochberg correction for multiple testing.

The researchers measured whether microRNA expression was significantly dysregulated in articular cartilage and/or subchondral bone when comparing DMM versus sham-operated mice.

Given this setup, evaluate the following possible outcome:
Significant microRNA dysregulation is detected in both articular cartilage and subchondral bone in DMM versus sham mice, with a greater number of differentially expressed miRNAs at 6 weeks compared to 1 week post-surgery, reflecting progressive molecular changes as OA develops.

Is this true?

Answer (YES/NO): NO